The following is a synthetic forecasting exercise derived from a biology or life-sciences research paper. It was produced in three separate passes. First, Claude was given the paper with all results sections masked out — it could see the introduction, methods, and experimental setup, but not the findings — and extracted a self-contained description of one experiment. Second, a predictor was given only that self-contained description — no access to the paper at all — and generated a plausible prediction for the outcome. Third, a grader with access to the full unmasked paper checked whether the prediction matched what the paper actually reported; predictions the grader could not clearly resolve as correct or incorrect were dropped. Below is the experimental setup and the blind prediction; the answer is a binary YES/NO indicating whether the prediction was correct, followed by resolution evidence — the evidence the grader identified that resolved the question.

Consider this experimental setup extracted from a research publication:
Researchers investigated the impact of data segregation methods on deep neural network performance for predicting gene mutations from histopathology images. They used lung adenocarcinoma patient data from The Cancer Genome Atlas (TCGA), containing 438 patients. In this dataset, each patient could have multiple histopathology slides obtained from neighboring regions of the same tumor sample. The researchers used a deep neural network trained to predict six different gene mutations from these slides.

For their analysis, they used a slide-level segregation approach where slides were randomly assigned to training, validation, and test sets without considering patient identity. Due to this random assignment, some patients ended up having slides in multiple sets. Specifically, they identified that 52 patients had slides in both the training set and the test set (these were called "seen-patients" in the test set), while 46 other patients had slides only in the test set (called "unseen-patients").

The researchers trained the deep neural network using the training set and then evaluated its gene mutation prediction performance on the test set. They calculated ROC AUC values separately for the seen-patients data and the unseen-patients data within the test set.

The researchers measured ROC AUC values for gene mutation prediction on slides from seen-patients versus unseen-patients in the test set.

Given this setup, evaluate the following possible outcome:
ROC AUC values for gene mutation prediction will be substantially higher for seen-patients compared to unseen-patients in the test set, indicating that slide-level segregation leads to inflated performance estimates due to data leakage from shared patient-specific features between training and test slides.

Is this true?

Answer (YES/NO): YES